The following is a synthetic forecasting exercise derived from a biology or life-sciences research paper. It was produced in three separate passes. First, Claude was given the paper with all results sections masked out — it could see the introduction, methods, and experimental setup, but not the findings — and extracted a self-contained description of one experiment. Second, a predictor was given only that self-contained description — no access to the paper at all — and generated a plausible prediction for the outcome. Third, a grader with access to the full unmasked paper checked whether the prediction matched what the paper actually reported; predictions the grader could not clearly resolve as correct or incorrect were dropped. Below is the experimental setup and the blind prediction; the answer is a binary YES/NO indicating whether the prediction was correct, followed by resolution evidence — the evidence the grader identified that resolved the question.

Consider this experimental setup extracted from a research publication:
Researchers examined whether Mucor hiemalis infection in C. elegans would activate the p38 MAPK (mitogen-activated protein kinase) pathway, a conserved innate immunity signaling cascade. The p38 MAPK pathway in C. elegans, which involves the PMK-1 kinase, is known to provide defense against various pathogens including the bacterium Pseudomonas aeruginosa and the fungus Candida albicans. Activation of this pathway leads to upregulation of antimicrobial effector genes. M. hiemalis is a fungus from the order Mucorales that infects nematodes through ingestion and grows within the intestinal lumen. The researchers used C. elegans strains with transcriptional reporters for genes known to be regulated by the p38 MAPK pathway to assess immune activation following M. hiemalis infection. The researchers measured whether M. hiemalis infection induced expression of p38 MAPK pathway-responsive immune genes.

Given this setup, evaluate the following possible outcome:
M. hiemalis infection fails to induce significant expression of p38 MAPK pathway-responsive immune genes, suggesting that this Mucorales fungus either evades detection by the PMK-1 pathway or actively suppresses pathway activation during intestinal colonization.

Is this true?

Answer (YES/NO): YES